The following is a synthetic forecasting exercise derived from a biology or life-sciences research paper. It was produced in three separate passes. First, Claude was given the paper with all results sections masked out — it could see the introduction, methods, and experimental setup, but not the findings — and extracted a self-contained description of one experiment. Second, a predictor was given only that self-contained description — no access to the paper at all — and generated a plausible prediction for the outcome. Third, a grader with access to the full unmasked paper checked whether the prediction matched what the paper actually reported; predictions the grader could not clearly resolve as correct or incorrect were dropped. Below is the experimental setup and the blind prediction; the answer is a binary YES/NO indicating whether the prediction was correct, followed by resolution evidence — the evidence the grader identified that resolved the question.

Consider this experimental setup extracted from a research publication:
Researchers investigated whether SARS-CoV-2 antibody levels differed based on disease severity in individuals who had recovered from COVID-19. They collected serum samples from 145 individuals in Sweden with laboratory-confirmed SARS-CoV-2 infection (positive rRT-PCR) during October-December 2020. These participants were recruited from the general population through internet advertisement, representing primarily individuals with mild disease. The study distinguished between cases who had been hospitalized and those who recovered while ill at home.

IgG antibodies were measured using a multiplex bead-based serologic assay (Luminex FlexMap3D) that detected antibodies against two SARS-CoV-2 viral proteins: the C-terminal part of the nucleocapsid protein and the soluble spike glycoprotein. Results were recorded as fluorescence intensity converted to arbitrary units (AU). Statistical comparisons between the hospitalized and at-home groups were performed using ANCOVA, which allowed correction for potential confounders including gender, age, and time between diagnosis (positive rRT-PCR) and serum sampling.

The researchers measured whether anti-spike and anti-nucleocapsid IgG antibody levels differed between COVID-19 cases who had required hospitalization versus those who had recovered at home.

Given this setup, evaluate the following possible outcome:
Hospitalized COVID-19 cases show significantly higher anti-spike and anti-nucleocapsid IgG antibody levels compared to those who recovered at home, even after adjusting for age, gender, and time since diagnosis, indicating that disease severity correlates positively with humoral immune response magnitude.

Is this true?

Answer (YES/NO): YES